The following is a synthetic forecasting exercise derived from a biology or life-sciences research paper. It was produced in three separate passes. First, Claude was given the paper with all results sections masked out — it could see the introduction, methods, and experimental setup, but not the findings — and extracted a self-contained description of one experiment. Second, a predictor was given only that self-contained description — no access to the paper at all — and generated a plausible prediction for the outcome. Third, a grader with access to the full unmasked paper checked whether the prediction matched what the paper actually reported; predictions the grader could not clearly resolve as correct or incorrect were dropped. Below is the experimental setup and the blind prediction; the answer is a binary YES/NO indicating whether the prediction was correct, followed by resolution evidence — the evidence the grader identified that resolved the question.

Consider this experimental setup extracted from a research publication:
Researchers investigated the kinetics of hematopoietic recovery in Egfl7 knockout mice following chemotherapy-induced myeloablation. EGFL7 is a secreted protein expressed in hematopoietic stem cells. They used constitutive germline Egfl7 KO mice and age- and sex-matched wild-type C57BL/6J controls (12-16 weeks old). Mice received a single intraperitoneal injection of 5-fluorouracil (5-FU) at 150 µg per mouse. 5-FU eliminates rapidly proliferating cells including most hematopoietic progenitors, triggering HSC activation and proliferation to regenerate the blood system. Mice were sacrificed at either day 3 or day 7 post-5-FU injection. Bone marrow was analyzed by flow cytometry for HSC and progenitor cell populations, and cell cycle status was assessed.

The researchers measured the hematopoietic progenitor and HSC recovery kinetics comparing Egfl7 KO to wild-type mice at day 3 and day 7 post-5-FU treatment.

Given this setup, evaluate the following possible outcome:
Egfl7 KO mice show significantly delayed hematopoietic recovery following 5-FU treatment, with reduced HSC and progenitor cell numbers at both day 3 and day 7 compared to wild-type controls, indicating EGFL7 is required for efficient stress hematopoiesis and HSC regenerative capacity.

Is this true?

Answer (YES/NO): YES